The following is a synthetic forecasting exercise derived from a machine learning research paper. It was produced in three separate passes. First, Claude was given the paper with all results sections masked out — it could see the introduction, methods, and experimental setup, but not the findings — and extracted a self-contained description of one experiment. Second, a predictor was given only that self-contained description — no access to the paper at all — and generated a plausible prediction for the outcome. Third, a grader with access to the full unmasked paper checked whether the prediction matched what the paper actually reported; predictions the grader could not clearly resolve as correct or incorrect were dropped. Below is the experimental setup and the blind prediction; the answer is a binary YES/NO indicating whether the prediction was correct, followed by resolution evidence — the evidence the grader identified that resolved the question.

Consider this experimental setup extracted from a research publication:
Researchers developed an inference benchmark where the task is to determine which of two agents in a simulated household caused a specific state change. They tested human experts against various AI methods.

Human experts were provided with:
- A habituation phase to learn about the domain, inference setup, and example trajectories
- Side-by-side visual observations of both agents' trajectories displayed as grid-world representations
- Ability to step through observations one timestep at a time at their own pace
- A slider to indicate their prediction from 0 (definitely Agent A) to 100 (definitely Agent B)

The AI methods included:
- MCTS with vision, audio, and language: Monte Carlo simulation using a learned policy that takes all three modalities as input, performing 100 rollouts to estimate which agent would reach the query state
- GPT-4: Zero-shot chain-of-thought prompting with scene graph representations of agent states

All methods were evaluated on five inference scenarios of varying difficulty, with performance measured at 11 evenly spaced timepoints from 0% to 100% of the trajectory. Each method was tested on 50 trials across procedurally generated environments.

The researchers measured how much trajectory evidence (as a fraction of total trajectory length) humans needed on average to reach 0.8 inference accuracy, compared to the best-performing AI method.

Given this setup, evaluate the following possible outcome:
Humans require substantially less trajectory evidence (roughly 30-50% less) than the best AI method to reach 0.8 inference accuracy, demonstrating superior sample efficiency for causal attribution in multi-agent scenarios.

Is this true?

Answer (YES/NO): NO